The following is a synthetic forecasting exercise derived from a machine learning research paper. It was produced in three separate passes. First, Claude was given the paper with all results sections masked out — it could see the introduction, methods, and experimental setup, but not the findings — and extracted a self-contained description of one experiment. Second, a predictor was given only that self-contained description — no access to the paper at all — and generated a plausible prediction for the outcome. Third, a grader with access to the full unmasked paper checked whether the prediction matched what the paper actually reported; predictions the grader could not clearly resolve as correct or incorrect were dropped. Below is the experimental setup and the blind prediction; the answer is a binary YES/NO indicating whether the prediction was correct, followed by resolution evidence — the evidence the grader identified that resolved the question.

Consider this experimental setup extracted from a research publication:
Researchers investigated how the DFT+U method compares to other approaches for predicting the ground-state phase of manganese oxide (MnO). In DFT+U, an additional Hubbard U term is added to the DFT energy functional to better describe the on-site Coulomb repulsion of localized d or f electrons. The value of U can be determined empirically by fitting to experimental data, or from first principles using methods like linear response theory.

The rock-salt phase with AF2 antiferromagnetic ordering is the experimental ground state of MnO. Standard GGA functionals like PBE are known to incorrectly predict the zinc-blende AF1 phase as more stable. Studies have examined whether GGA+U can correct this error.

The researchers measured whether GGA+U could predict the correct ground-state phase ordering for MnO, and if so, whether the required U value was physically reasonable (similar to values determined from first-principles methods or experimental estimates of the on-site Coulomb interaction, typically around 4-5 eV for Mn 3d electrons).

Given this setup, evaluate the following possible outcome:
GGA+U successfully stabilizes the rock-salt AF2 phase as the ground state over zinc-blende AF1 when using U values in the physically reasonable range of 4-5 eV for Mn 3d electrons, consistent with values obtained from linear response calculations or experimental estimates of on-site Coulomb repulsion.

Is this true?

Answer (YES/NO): NO